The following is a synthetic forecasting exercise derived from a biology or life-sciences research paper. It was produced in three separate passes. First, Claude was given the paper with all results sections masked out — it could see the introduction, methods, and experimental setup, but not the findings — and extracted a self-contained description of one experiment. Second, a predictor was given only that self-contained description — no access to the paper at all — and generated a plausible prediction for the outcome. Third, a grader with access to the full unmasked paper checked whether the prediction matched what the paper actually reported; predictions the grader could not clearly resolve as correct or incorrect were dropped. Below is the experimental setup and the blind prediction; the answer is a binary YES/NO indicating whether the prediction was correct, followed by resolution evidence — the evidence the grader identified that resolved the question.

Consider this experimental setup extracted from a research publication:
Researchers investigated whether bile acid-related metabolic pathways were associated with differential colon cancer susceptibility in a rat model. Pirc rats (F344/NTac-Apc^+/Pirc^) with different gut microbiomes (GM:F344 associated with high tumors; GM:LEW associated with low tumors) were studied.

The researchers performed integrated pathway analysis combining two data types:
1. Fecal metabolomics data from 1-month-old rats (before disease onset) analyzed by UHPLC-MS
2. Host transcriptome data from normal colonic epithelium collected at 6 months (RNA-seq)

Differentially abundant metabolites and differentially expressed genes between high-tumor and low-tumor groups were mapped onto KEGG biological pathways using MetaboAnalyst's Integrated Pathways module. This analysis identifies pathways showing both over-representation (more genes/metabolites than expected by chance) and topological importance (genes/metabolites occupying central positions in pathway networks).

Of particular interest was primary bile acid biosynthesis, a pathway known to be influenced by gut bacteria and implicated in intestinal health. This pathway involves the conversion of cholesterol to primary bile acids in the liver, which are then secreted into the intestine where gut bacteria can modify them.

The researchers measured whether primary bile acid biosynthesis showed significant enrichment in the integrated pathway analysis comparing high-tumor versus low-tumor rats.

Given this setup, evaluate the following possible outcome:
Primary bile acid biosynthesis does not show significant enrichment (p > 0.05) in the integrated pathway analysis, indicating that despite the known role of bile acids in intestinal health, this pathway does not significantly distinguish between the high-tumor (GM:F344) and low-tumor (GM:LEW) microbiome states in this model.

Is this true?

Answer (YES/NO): NO